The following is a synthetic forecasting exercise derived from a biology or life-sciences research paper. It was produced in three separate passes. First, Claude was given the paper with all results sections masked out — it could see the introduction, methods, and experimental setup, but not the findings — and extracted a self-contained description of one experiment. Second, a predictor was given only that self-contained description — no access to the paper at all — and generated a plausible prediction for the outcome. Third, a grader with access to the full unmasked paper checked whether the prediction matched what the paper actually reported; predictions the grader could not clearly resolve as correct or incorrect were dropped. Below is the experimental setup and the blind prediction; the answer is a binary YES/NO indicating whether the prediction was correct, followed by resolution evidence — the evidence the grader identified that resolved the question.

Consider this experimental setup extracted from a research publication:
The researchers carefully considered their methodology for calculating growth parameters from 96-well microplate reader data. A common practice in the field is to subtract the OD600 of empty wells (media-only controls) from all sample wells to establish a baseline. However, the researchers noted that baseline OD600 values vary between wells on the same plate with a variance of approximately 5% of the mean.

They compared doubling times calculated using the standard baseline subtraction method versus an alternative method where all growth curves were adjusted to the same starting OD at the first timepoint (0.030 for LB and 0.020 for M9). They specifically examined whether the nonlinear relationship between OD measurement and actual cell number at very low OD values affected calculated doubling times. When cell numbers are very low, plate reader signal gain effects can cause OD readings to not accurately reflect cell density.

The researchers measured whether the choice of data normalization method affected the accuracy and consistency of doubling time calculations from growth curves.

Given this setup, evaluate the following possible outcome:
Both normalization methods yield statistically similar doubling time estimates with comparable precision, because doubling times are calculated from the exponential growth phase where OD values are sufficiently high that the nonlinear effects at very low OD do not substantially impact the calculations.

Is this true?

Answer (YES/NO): NO